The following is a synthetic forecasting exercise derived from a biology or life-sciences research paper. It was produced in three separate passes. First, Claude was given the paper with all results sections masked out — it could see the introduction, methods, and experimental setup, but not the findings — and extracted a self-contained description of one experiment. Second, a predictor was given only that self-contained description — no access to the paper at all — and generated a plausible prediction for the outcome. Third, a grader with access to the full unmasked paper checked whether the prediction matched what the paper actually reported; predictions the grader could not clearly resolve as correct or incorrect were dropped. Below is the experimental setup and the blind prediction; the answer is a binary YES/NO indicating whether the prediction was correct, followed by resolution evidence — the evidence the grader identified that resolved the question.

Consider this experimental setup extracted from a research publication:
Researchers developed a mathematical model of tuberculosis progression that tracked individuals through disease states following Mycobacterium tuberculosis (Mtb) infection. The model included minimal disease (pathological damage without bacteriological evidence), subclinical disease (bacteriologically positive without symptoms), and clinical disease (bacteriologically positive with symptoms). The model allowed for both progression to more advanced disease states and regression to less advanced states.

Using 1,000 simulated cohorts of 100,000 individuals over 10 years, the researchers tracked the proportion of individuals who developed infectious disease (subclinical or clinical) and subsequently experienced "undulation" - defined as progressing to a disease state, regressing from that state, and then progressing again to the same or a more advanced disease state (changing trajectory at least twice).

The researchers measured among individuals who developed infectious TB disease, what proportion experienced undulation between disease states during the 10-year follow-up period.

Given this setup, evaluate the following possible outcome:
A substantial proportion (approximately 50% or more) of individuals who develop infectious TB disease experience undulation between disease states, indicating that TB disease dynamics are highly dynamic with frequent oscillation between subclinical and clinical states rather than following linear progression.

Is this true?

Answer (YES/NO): YES